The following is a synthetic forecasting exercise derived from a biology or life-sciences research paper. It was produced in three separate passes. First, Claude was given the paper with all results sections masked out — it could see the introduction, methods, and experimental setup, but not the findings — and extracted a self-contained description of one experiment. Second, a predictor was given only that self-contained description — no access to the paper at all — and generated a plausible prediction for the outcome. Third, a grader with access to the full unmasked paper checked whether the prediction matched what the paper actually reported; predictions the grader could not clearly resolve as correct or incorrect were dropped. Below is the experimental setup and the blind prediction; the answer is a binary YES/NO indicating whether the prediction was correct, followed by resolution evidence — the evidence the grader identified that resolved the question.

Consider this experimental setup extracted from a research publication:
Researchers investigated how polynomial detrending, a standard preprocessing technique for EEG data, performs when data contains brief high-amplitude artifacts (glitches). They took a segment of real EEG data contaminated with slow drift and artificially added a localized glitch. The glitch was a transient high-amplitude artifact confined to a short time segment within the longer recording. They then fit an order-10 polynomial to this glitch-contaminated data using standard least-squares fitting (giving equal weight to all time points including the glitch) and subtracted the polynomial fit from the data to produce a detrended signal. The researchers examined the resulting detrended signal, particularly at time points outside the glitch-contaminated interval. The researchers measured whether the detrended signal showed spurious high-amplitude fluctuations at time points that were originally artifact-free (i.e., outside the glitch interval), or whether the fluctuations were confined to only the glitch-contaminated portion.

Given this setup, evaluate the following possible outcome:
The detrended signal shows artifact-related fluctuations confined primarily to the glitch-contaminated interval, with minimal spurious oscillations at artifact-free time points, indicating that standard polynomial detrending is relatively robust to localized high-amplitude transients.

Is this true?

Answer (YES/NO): NO